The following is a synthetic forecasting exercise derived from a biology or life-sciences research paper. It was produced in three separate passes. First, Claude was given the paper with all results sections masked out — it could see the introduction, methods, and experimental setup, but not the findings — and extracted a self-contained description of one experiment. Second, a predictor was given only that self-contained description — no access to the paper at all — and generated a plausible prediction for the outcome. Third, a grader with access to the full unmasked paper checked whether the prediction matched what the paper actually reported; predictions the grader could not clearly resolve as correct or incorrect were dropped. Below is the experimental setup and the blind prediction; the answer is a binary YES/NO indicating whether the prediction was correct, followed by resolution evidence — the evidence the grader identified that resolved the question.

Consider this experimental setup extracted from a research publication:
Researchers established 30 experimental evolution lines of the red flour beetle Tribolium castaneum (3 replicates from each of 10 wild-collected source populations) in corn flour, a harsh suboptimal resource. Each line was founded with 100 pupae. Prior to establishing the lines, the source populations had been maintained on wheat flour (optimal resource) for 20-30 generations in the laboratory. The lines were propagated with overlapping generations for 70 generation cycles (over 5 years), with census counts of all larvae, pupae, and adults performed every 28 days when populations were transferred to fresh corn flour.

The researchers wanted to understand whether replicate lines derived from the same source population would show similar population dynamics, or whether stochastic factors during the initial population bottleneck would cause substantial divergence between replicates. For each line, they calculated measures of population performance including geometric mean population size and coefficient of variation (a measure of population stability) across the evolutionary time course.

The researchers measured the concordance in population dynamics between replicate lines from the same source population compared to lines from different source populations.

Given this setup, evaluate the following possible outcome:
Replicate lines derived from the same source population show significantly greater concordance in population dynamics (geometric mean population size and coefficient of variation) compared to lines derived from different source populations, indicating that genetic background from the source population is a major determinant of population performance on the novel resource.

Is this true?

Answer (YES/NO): NO